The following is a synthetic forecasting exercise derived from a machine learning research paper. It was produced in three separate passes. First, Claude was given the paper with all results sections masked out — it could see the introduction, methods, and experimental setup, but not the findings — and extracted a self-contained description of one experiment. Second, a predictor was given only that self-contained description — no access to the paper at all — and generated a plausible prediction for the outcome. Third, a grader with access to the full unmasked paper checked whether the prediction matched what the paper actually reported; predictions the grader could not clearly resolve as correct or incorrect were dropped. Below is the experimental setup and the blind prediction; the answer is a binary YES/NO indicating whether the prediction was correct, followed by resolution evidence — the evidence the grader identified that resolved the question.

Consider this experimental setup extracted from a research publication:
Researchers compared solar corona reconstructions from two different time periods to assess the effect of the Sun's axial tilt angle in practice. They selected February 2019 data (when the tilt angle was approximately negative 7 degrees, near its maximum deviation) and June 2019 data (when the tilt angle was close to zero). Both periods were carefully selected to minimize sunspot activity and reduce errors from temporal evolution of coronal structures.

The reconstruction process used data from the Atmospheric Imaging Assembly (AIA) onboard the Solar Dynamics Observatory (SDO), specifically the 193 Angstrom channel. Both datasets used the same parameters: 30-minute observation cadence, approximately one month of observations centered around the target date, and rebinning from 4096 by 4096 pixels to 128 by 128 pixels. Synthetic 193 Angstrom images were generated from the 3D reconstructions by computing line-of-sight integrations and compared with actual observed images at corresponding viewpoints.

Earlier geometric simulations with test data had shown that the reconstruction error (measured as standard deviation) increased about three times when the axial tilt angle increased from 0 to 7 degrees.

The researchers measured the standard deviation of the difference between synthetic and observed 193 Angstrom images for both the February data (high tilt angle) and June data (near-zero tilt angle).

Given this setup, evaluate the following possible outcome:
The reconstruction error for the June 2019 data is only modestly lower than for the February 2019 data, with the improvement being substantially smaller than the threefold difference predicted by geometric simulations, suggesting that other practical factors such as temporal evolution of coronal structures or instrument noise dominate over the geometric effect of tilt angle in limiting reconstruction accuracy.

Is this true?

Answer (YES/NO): YES